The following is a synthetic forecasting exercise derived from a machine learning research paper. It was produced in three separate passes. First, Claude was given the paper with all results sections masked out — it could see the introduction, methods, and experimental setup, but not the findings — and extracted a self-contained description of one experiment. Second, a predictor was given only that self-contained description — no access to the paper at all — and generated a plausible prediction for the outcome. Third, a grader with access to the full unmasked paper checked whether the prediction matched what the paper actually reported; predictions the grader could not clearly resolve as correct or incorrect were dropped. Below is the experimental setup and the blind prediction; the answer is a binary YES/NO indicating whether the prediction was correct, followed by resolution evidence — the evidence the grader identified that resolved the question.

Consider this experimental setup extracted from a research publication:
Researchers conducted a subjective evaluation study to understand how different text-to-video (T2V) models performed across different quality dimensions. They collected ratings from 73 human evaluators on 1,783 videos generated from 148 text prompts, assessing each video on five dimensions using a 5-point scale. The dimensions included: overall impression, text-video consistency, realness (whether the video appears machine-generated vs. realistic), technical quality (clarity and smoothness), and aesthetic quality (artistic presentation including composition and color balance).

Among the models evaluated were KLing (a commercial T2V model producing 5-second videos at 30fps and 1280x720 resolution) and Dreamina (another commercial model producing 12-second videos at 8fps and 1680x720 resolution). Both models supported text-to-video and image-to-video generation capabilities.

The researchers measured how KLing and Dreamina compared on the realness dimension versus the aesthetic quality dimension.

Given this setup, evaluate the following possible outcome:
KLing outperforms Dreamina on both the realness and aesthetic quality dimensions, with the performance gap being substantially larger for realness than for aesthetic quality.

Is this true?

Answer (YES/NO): NO